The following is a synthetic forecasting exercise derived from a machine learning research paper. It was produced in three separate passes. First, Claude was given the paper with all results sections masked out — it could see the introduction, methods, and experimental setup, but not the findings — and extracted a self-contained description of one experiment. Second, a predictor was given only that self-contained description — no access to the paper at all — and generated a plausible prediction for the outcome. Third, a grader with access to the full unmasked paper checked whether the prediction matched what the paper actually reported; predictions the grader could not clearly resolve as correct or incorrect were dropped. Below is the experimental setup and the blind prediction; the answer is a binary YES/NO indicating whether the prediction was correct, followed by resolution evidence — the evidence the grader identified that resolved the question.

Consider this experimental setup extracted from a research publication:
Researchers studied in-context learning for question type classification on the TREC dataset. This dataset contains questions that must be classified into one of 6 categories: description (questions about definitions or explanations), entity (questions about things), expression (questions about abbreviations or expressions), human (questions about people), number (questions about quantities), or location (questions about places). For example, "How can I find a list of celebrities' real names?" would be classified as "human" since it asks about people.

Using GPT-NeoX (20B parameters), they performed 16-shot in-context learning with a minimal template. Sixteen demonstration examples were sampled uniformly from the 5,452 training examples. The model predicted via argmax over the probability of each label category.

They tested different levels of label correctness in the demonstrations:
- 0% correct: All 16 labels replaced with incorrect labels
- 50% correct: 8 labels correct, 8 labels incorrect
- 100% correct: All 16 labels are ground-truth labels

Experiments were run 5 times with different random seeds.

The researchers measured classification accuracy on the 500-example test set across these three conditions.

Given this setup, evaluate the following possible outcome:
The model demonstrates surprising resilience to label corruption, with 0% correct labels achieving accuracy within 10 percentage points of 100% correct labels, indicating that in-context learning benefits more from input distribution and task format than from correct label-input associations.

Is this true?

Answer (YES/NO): NO